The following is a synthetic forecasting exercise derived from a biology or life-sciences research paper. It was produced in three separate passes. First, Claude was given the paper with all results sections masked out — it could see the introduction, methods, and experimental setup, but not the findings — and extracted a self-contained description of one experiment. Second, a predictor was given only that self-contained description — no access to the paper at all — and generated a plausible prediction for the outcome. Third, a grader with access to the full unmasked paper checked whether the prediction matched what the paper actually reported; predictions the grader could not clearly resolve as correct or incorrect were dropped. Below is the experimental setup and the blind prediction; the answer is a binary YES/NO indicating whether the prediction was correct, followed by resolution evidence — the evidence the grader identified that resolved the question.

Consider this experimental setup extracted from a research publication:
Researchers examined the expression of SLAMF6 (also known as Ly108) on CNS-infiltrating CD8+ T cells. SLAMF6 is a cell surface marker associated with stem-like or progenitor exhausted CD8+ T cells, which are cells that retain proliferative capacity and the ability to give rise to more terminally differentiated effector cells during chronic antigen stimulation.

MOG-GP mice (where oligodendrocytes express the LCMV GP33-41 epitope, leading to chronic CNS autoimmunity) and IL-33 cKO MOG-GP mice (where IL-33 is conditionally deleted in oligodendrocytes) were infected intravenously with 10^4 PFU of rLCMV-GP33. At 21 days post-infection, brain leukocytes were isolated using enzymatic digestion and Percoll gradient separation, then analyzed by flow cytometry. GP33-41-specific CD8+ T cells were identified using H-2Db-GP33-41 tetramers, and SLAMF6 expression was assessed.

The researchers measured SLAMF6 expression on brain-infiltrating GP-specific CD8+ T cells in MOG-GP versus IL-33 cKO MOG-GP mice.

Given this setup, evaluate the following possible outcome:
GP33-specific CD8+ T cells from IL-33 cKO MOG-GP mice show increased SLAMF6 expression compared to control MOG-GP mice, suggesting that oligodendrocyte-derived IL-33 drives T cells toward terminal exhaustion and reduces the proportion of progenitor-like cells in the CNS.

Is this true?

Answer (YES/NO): NO